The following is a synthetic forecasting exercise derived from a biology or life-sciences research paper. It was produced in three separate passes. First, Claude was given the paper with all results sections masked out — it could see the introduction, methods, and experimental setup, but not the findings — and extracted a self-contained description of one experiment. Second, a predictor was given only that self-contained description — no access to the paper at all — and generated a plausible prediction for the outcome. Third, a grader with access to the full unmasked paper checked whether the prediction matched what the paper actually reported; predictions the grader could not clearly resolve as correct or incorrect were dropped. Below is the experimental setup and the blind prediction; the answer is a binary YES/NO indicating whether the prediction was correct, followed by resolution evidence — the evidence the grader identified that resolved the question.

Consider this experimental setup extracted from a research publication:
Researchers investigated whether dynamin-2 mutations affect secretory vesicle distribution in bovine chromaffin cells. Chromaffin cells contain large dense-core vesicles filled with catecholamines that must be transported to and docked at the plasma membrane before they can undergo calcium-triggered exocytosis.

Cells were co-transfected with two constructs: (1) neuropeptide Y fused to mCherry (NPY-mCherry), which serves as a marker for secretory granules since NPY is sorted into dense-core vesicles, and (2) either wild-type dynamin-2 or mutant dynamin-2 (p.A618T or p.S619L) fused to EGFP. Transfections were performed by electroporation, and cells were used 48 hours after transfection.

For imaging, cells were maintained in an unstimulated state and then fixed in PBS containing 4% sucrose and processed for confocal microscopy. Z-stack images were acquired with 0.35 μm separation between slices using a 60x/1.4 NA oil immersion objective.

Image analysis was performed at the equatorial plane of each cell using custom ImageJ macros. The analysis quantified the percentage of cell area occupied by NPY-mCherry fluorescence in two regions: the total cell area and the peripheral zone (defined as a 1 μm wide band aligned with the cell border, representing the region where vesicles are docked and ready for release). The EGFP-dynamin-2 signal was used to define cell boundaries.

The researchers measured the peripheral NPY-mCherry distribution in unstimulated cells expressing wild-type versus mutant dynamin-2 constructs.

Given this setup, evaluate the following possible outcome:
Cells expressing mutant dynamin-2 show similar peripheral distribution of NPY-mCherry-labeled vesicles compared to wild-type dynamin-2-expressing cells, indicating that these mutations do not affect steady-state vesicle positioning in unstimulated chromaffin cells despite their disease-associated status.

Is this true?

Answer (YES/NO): YES